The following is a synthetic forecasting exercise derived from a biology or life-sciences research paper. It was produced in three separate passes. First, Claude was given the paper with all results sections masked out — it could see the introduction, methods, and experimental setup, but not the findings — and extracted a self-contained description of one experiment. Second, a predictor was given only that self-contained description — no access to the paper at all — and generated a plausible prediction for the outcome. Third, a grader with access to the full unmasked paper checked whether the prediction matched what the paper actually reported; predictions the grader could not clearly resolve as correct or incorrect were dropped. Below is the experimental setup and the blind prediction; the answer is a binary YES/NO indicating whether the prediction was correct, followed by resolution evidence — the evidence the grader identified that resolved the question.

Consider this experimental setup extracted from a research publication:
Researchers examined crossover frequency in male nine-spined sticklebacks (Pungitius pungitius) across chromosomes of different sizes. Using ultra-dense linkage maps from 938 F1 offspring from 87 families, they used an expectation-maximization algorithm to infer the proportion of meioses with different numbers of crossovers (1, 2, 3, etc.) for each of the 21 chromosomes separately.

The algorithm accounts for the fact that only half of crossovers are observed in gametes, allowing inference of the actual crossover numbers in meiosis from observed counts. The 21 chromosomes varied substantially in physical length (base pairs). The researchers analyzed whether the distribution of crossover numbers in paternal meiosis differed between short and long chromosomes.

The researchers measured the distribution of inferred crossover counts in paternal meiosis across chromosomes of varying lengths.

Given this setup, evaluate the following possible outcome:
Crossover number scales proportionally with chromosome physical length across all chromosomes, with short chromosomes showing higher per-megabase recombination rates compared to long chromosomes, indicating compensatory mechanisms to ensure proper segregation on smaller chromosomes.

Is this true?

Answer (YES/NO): NO